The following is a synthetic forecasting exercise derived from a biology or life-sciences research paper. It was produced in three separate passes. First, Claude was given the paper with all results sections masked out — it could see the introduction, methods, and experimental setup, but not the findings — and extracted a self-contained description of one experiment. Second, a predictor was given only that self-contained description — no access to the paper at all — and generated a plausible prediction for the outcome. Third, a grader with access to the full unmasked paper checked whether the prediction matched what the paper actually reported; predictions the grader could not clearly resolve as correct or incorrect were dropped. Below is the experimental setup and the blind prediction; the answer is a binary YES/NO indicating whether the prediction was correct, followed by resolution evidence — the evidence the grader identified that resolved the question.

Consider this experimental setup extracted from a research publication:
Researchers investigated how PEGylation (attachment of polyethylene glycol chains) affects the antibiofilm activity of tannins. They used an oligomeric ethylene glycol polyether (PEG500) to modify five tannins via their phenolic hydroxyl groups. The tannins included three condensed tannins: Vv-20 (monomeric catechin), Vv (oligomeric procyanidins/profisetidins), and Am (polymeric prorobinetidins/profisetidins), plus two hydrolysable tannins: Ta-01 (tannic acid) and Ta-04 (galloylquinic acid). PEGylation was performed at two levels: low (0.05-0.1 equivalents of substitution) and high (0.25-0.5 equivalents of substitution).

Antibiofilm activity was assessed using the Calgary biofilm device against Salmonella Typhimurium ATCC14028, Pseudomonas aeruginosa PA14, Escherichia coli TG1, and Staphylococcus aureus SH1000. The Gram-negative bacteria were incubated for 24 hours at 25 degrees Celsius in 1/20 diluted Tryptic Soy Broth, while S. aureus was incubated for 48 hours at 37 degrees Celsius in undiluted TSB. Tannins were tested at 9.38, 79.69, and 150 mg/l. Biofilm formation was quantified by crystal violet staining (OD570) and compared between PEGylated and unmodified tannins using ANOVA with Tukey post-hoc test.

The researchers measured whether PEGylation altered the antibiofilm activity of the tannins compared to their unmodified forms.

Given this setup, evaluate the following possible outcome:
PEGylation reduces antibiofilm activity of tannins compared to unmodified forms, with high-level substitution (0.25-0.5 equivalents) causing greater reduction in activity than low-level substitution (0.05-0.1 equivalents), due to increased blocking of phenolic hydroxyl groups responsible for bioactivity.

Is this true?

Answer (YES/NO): NO